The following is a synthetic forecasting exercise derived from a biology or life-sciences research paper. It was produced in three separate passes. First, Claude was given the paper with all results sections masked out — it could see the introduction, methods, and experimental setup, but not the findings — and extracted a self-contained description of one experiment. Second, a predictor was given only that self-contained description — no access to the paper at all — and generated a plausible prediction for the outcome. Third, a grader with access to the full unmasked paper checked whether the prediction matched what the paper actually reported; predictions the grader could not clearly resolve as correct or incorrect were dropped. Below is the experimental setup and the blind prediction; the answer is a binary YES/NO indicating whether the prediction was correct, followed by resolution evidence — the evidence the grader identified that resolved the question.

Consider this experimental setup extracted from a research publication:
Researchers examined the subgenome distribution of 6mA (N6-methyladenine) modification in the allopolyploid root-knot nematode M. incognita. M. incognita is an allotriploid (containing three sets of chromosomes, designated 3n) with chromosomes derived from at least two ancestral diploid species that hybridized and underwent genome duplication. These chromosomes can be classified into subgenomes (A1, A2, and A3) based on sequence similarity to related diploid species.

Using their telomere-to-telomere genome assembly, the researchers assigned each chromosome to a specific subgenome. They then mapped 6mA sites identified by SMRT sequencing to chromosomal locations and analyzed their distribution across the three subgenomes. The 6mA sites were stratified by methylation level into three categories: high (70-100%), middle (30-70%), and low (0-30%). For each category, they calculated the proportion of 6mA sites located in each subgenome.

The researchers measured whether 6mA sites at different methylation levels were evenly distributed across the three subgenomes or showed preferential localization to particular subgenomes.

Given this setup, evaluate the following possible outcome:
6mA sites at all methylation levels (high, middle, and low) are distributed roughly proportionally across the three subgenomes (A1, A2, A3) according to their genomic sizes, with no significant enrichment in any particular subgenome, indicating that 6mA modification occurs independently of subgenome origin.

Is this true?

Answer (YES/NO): NO